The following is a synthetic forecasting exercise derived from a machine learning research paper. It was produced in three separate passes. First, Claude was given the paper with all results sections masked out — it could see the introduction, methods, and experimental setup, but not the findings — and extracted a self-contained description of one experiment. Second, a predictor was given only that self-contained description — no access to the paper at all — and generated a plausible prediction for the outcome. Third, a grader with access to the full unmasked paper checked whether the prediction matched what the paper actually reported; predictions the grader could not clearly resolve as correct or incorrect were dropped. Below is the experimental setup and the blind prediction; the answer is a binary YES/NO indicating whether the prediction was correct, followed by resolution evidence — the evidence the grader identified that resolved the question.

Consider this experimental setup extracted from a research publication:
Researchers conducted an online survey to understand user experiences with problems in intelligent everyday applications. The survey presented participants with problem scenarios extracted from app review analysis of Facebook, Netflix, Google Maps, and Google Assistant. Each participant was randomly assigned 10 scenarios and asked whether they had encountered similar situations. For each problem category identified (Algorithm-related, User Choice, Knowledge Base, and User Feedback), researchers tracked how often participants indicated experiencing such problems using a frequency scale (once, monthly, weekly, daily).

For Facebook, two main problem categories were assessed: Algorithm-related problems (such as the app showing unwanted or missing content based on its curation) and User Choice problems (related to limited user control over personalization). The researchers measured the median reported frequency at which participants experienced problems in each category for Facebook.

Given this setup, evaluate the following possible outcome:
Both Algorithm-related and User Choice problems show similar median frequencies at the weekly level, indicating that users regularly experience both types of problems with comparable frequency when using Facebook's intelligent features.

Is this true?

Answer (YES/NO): YES